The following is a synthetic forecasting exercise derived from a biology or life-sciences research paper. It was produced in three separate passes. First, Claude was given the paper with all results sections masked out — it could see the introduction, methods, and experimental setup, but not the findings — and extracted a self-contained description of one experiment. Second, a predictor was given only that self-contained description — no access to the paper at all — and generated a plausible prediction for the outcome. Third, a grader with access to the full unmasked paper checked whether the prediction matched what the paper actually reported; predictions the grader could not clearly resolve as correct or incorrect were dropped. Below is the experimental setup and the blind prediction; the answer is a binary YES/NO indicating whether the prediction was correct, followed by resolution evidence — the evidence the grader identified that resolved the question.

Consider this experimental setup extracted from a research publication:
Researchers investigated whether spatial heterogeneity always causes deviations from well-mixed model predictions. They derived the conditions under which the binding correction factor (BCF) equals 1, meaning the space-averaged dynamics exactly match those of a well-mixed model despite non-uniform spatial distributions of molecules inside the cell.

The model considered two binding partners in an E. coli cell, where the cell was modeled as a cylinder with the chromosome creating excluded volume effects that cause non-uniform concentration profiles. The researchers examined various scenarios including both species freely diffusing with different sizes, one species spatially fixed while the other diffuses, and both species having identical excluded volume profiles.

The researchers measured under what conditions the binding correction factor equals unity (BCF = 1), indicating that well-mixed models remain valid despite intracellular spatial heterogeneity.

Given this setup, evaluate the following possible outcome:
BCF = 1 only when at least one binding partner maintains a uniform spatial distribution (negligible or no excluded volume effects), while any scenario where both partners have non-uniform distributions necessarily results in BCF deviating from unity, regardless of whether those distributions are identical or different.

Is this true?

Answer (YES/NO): NO